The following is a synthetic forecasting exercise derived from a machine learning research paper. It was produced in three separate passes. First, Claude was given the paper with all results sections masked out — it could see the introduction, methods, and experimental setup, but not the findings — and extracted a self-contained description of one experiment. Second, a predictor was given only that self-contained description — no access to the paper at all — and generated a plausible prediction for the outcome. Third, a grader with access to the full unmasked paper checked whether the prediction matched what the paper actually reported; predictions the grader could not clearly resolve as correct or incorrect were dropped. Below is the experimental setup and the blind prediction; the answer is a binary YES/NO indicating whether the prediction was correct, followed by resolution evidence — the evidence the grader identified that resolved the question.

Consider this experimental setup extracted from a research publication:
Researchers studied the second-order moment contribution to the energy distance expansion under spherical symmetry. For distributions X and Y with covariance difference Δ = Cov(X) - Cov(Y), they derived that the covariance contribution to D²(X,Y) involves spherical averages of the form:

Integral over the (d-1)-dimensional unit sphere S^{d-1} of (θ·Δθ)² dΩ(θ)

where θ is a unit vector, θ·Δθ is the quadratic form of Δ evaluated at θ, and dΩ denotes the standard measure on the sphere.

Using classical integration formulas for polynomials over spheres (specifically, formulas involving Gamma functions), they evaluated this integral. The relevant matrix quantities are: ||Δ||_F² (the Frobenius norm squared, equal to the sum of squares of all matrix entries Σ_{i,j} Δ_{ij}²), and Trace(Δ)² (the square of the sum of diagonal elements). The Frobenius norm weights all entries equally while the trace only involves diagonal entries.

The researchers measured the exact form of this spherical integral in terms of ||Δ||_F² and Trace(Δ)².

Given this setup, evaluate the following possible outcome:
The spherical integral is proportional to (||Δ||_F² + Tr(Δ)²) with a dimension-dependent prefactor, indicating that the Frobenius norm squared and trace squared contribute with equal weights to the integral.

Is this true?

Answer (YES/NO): NO